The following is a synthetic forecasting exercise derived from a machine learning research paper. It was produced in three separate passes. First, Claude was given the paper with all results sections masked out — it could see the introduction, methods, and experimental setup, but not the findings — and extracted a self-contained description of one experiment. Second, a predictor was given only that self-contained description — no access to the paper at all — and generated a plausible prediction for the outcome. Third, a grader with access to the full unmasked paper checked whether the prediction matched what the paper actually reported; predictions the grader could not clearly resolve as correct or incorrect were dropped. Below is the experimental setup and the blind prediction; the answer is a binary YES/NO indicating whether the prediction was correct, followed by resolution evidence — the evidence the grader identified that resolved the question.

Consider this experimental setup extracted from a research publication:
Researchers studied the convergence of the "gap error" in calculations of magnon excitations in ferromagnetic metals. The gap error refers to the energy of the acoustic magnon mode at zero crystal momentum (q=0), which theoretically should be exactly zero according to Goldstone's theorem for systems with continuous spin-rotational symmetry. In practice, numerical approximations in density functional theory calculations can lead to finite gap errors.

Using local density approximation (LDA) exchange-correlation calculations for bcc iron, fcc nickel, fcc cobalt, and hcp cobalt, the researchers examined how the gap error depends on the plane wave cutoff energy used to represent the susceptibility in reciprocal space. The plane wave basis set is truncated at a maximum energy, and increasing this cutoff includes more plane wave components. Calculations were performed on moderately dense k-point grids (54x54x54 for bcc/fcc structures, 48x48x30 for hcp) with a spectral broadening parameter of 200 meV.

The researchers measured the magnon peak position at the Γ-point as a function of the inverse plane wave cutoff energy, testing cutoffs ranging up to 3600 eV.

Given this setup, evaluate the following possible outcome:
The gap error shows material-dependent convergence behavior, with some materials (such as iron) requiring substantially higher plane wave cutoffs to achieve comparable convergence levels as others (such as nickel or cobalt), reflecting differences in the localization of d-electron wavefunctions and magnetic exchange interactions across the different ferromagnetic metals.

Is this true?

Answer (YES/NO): NO